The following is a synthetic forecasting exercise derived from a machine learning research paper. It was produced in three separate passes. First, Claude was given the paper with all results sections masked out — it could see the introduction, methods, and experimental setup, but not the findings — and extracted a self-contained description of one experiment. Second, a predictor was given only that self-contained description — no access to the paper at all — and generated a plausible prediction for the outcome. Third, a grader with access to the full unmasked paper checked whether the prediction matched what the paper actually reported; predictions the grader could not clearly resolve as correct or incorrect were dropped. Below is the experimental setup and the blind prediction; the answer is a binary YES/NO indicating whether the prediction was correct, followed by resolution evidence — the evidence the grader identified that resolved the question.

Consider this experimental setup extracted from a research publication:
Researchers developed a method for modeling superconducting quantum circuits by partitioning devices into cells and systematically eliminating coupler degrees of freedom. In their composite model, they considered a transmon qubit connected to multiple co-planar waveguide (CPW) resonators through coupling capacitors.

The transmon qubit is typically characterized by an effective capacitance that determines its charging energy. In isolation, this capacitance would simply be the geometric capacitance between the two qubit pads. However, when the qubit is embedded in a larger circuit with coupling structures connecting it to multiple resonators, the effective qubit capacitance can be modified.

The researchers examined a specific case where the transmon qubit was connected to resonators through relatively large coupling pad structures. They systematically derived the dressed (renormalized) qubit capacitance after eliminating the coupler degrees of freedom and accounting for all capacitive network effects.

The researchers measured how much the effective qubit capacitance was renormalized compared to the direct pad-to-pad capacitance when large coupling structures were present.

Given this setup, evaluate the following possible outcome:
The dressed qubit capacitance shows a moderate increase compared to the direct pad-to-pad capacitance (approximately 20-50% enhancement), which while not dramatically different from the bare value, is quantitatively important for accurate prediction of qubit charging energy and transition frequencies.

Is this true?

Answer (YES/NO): NO